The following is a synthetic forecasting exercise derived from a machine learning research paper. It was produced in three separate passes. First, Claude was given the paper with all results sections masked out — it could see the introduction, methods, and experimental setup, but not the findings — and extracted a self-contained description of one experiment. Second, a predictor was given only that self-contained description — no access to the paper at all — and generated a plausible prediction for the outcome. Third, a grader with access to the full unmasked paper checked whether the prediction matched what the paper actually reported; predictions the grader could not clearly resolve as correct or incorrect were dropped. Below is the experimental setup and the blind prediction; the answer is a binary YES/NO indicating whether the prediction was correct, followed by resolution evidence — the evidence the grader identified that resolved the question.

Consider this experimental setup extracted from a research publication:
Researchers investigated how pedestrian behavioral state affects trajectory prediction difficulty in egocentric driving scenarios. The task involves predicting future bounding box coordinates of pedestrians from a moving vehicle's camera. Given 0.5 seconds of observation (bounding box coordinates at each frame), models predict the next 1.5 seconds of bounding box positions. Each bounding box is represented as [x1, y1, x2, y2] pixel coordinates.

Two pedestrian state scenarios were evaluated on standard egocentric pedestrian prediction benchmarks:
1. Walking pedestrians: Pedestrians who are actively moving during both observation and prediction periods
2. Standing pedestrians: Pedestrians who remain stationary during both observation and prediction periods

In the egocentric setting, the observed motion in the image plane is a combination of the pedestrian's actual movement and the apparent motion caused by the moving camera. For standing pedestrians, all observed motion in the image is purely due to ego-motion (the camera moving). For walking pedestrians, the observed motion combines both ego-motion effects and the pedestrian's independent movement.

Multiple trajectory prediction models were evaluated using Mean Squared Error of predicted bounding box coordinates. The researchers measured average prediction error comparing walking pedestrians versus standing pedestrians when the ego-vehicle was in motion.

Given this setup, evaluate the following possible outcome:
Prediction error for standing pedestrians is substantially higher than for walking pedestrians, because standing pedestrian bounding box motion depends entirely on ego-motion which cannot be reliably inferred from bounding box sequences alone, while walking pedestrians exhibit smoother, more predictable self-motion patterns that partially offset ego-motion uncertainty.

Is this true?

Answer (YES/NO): NO